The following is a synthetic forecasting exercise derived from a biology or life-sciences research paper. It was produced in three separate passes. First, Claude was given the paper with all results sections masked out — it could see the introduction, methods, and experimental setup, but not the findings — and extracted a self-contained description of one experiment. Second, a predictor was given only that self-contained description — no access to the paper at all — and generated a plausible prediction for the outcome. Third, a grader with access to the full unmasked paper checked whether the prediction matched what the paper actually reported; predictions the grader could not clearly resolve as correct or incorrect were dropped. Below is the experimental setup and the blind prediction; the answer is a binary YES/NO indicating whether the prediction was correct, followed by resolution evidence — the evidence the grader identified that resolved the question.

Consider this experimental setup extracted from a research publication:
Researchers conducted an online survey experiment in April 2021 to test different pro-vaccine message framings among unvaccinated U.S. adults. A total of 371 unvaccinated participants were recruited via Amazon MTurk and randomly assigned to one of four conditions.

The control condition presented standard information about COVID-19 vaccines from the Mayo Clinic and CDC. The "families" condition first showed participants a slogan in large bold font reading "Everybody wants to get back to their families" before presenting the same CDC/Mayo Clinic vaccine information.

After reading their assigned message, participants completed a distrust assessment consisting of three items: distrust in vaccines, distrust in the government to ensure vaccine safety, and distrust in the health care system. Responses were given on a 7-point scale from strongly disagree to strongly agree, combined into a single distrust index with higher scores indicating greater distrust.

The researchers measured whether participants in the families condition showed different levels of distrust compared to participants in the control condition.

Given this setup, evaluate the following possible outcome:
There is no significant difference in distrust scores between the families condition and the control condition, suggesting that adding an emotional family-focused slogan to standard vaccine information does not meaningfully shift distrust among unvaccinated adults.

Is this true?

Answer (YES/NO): NO